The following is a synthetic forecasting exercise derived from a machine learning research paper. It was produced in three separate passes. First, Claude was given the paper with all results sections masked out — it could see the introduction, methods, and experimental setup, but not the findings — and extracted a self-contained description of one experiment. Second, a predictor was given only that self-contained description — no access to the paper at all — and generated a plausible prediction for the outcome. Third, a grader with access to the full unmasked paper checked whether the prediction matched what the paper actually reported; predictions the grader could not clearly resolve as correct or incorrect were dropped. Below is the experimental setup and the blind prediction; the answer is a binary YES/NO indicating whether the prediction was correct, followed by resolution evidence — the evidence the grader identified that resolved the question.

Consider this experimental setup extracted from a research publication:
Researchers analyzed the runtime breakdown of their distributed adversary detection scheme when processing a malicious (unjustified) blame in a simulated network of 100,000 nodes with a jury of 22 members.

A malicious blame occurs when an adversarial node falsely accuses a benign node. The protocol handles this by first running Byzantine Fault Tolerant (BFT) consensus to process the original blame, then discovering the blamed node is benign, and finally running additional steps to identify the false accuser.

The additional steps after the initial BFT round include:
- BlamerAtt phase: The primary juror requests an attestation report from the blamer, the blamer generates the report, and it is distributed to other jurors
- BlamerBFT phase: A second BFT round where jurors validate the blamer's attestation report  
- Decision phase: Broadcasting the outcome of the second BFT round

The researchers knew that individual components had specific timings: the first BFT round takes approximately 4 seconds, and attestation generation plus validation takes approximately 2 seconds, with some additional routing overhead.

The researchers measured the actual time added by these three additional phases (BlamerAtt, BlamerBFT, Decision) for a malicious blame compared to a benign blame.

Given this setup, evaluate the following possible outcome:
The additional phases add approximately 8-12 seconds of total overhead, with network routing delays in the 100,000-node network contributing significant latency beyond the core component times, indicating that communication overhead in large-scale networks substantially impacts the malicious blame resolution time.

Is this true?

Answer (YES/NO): NO